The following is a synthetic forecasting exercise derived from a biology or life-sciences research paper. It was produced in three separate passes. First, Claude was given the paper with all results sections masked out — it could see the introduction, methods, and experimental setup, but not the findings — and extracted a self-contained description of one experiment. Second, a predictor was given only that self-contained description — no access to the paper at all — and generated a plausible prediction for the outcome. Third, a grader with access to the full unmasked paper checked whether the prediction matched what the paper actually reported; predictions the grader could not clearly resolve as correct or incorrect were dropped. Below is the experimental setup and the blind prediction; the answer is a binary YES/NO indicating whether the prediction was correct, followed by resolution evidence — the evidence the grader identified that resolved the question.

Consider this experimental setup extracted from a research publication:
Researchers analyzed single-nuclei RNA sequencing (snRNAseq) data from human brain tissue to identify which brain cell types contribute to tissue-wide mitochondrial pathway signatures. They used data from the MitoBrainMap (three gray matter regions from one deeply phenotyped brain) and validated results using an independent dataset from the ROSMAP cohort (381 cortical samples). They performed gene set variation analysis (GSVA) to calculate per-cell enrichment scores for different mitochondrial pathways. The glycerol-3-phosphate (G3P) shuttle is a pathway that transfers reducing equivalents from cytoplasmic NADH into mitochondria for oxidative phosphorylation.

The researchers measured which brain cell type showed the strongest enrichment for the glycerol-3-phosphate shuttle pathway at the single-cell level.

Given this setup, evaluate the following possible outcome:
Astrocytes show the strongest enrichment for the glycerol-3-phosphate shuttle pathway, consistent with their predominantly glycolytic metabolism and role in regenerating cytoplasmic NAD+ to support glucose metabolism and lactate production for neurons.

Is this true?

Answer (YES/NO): YES